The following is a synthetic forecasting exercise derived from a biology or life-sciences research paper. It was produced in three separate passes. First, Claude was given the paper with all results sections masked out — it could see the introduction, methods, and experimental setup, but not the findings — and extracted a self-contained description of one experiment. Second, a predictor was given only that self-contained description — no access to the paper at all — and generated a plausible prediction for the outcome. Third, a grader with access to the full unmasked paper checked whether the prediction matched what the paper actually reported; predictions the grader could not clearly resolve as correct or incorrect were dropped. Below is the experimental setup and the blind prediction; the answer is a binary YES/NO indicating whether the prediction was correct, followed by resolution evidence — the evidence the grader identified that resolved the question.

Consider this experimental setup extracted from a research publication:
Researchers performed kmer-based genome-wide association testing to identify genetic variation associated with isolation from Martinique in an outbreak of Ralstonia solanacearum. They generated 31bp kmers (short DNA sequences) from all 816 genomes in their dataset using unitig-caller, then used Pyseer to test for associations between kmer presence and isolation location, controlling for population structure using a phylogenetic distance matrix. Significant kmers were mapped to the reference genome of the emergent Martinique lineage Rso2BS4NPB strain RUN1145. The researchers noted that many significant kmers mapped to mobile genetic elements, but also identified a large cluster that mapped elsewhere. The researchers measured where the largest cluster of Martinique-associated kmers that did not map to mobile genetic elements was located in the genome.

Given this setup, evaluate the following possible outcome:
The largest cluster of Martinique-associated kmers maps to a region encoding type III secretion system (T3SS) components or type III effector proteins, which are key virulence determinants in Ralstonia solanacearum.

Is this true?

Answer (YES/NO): NO